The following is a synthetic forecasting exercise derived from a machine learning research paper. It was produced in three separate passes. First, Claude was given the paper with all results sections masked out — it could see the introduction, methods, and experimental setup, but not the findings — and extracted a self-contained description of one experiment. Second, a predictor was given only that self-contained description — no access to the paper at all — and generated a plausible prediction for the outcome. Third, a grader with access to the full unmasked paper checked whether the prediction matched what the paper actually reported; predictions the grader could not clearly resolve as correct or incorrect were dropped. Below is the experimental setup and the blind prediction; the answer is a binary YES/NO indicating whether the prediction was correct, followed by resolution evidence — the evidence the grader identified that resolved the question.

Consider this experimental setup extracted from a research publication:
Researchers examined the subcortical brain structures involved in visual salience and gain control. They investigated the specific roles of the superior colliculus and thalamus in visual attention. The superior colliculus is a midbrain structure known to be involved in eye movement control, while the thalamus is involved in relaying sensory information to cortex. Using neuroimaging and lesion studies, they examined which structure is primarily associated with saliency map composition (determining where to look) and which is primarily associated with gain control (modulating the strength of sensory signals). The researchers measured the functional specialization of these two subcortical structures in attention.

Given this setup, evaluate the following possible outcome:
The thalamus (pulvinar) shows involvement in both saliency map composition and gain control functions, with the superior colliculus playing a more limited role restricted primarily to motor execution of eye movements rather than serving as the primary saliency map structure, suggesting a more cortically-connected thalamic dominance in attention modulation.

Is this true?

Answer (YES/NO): NO